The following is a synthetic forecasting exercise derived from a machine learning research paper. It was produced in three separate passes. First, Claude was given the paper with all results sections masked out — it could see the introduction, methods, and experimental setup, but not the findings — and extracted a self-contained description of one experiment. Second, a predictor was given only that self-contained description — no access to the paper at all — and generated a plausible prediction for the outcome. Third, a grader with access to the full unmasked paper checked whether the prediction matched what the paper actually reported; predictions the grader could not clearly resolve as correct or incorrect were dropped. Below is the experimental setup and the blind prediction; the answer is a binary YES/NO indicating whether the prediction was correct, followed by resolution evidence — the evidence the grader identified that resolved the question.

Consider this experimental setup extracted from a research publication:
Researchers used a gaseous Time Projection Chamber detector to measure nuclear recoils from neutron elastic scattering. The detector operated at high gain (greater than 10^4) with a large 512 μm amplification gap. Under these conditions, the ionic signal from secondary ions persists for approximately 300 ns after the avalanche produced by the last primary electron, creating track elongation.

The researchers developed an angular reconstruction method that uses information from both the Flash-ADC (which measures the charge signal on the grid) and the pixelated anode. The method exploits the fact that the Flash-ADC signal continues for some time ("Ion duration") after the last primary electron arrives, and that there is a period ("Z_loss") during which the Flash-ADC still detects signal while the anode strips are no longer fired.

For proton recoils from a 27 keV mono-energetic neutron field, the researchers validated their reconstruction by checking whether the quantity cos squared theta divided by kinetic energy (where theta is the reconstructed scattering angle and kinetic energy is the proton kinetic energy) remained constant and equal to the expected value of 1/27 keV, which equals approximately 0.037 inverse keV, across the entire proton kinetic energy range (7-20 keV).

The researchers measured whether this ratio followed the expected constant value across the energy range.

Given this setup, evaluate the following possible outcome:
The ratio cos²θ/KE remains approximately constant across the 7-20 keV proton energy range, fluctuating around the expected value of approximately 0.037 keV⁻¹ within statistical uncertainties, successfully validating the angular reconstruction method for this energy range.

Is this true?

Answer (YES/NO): YES